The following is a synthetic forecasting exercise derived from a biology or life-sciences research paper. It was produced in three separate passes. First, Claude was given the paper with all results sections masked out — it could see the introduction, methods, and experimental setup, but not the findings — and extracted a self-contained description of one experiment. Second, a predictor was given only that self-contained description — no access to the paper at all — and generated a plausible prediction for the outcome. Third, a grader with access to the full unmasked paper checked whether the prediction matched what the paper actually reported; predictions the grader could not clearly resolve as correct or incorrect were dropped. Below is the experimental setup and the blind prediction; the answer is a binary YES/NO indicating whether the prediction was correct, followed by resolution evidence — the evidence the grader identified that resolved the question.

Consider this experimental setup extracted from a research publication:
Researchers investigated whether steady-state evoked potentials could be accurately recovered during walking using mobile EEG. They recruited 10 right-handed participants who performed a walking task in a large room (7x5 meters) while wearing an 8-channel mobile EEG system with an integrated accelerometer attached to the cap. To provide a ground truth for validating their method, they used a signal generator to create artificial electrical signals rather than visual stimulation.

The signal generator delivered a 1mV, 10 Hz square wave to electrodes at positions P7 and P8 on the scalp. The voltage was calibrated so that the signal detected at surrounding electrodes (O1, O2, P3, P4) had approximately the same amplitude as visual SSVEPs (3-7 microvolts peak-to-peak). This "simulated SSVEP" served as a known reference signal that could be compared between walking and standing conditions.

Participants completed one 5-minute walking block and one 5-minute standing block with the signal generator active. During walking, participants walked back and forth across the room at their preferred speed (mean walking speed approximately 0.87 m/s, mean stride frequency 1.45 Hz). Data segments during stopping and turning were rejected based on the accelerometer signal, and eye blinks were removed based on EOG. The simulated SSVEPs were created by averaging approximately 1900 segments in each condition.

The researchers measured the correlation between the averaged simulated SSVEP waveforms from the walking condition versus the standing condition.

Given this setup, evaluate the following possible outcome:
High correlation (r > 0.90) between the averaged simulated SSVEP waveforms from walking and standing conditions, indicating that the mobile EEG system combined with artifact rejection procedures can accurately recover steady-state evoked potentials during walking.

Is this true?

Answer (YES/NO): YES